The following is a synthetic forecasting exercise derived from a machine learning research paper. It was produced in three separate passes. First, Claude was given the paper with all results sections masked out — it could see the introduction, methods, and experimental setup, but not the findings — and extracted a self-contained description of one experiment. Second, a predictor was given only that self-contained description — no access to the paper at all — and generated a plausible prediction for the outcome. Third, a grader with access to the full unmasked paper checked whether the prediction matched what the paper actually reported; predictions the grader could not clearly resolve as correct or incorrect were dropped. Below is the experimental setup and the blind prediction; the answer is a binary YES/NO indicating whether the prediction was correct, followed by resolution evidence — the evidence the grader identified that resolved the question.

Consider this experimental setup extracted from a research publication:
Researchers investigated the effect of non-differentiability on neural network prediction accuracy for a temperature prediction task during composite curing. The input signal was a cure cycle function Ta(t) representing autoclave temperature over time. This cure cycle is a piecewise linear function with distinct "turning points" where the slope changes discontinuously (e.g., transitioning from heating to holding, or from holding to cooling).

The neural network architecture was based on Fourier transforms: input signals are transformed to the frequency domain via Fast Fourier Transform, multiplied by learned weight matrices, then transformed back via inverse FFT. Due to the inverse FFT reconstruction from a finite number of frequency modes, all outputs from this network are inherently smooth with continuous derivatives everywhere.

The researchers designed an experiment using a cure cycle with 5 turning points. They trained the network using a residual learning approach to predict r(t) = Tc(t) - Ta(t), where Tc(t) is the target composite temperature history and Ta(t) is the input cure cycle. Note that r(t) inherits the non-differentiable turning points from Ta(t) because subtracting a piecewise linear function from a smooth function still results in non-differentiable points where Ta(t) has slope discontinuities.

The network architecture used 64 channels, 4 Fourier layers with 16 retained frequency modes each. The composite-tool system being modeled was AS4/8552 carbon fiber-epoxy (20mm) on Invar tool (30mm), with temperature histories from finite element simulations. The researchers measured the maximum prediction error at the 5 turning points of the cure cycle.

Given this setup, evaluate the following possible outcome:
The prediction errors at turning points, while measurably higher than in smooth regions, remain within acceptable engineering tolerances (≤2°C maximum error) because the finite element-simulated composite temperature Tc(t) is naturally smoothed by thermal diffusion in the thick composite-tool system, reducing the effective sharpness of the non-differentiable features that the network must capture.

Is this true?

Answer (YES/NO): NO